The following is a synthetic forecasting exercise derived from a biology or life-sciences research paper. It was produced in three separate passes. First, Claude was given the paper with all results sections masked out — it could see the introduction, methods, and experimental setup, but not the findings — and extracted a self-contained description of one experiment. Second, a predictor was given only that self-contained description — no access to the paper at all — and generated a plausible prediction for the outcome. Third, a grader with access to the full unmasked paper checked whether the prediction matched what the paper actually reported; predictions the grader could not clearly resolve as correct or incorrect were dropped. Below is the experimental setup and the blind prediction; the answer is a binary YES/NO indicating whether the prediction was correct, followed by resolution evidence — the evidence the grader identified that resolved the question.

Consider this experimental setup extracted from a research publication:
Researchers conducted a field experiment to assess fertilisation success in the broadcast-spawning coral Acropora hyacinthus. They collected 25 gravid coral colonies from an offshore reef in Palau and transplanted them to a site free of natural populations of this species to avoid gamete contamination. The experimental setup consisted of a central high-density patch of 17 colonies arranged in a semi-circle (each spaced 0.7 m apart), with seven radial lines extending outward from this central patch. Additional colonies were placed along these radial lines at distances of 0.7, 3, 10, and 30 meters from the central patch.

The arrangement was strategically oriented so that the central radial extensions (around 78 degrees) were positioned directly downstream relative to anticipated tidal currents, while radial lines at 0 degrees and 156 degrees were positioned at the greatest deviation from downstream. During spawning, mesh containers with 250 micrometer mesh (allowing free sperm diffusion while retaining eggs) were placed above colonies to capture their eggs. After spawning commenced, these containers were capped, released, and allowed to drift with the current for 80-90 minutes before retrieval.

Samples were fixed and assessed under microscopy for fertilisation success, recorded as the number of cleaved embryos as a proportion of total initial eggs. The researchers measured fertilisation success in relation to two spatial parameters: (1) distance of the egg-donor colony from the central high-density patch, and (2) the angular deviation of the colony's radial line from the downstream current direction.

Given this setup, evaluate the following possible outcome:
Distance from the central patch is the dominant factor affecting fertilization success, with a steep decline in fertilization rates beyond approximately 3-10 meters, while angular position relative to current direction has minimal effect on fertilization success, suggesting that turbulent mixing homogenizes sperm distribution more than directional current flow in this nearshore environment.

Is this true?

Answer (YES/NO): NO